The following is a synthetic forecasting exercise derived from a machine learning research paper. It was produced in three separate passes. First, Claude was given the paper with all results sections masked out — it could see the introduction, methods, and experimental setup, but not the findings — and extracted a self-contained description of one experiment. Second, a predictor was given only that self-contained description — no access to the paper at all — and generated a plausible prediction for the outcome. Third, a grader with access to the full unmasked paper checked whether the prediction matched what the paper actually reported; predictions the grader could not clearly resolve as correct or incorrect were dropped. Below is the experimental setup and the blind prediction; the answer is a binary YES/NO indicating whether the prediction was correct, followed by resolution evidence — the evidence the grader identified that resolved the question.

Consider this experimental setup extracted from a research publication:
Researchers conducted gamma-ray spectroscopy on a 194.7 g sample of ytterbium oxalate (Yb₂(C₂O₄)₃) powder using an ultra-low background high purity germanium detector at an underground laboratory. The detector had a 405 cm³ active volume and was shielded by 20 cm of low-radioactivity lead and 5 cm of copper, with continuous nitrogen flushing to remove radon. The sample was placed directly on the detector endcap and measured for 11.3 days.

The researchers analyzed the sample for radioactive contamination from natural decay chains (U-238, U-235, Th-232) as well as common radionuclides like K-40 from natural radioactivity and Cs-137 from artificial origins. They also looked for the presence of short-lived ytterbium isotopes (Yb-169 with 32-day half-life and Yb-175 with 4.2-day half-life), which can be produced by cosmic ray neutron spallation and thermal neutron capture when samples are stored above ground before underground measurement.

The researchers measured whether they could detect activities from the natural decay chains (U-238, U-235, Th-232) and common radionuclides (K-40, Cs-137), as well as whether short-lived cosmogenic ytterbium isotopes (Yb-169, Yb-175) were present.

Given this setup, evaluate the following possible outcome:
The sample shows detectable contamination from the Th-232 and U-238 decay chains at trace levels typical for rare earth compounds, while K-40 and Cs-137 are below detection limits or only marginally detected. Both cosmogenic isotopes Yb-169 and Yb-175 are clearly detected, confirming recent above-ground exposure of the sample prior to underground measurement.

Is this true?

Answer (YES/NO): NO